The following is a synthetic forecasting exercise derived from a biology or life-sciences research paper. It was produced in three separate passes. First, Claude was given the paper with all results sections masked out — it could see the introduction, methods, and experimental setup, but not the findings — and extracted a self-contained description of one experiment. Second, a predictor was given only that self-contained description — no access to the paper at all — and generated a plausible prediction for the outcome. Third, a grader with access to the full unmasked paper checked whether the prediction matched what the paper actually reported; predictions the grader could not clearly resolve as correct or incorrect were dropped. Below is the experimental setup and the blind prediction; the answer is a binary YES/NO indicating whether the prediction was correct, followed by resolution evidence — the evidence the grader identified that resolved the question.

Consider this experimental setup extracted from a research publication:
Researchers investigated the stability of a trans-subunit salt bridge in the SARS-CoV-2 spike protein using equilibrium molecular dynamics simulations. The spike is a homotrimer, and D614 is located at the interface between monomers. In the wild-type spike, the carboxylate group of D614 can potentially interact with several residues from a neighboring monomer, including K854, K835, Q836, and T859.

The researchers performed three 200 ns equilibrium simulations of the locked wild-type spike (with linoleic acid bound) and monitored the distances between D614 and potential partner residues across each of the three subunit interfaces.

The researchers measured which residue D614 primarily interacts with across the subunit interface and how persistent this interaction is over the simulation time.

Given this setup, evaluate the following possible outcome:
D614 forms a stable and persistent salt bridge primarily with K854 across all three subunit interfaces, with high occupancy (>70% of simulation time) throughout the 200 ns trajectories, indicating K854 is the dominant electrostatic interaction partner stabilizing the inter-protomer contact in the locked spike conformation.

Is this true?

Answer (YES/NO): YES